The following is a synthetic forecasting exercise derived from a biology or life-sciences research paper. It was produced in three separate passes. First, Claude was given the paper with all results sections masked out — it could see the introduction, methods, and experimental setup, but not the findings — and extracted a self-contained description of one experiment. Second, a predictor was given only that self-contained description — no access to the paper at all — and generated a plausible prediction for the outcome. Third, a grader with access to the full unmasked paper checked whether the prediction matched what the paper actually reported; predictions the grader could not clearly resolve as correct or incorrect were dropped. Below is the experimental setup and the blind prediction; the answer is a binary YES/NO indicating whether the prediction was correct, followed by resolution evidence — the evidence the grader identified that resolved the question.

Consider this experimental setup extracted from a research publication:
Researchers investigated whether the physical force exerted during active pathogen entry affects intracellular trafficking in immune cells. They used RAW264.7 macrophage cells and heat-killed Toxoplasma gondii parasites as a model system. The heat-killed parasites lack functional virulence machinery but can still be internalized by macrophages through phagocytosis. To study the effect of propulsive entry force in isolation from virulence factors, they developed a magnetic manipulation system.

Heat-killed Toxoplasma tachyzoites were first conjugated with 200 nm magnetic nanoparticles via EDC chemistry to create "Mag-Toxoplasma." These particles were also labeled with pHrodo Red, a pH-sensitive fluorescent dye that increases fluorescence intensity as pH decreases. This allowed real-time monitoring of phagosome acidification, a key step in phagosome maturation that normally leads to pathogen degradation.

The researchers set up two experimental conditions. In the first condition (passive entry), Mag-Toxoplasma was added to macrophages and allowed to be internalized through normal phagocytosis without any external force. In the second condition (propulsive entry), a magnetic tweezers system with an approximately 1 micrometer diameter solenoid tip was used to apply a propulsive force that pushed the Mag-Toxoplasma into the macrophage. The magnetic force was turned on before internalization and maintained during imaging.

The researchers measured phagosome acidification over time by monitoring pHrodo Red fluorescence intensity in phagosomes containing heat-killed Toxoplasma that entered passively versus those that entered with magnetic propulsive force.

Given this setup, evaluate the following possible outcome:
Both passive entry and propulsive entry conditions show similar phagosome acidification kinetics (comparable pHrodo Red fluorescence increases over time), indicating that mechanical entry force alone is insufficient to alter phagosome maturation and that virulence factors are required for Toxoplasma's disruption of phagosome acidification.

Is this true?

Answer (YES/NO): NO